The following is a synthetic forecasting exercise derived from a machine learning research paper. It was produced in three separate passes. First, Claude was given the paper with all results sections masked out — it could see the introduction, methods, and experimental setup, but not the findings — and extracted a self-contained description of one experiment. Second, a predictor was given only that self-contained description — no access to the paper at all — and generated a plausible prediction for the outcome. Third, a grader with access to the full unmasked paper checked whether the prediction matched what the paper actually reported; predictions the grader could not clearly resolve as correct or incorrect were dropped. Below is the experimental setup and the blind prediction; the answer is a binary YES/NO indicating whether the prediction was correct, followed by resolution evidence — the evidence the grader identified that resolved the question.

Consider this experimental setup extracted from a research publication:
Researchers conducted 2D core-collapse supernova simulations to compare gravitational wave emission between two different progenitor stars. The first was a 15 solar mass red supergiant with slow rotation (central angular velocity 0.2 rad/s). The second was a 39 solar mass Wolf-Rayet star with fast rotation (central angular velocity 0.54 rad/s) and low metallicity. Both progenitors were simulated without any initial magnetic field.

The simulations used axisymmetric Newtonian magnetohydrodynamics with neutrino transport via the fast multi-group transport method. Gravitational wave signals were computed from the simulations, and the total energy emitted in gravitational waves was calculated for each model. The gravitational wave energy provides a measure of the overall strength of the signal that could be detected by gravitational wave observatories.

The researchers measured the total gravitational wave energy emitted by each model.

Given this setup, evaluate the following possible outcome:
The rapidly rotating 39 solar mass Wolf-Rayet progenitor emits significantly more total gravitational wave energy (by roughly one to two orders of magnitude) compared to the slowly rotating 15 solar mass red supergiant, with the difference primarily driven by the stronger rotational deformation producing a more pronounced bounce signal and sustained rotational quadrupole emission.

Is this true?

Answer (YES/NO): NO